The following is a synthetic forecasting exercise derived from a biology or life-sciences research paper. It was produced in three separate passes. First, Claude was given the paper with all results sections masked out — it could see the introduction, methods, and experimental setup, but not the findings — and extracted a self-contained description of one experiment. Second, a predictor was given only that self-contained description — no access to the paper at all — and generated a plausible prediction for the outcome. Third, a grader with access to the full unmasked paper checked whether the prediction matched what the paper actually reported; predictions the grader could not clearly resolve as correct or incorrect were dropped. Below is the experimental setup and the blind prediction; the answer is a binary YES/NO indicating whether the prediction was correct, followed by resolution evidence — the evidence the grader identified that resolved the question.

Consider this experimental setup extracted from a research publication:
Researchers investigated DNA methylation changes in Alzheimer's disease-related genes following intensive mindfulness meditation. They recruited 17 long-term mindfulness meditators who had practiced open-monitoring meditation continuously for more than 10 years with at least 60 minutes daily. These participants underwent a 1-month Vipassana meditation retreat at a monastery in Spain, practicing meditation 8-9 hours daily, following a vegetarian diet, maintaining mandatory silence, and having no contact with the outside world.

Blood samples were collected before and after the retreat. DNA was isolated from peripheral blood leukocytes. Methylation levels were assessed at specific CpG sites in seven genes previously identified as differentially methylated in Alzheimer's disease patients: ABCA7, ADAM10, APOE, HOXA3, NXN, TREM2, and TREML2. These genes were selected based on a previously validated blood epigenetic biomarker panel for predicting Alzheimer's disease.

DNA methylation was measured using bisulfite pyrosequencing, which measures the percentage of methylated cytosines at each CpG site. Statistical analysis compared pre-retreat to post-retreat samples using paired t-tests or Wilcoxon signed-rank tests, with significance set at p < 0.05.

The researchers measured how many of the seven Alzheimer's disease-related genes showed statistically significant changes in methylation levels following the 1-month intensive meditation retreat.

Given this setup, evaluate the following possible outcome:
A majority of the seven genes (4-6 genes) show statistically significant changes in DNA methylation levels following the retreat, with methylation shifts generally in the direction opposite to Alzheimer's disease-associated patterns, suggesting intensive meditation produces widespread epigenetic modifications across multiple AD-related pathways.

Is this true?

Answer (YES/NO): NO